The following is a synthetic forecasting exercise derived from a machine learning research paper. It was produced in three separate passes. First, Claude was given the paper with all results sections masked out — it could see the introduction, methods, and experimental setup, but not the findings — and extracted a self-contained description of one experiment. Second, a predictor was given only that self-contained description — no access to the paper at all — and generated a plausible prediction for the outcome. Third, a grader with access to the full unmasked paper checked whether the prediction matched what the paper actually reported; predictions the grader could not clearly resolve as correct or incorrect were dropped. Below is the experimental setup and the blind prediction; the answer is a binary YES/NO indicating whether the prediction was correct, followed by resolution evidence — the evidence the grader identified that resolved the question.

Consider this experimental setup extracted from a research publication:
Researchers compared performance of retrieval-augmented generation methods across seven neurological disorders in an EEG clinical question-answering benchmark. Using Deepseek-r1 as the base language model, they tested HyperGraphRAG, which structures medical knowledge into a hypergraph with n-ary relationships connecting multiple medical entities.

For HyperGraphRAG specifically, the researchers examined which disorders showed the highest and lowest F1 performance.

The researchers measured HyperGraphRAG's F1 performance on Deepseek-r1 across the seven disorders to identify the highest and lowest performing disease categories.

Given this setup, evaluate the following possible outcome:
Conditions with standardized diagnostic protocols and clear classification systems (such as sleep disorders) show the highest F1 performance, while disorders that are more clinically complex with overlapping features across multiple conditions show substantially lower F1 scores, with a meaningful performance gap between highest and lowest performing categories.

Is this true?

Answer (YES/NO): NO